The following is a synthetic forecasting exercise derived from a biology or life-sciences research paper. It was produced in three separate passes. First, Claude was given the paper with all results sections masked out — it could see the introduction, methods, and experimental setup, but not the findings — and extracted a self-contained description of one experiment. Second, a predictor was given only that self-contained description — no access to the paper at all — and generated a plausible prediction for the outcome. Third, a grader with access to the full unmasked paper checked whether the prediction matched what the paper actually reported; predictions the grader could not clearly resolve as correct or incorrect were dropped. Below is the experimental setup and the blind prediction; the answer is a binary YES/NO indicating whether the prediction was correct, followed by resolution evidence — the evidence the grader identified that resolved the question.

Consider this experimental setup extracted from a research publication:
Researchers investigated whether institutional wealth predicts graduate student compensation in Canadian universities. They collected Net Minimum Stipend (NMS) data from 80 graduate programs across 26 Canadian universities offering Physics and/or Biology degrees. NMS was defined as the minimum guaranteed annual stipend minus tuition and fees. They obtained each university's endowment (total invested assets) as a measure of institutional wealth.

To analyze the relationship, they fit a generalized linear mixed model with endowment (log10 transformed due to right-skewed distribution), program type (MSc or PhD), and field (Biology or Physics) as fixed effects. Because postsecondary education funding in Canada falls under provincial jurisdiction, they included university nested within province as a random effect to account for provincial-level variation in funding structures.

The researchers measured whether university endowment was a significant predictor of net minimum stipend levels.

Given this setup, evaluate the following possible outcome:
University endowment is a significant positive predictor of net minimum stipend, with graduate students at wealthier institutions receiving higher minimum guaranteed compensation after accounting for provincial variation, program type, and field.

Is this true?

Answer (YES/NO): YES